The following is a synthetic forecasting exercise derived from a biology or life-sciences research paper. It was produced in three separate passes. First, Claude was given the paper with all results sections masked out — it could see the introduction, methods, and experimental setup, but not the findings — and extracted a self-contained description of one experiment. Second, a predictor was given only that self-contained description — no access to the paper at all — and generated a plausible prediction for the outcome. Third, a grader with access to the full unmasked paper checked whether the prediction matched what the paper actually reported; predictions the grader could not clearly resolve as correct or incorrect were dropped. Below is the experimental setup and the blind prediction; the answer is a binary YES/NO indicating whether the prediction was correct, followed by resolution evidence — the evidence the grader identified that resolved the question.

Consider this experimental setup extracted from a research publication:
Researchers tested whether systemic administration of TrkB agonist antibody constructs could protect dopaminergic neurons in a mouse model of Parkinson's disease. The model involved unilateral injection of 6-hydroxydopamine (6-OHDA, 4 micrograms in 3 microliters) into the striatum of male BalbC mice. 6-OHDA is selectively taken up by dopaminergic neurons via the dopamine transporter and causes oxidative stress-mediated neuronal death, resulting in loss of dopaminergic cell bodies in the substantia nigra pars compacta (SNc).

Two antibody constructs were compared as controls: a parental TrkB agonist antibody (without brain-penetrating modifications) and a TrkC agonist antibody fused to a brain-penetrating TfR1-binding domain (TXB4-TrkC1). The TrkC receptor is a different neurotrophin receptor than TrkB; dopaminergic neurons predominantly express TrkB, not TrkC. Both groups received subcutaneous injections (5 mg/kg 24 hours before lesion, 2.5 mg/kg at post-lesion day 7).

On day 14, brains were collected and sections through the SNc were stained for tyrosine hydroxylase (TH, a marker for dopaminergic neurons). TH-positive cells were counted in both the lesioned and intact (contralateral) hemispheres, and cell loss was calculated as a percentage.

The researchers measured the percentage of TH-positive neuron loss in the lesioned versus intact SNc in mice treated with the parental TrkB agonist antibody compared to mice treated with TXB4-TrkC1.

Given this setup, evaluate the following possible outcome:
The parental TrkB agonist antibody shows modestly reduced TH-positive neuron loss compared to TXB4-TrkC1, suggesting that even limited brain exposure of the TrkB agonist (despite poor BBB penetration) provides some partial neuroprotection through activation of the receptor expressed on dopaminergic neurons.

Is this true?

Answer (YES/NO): YES